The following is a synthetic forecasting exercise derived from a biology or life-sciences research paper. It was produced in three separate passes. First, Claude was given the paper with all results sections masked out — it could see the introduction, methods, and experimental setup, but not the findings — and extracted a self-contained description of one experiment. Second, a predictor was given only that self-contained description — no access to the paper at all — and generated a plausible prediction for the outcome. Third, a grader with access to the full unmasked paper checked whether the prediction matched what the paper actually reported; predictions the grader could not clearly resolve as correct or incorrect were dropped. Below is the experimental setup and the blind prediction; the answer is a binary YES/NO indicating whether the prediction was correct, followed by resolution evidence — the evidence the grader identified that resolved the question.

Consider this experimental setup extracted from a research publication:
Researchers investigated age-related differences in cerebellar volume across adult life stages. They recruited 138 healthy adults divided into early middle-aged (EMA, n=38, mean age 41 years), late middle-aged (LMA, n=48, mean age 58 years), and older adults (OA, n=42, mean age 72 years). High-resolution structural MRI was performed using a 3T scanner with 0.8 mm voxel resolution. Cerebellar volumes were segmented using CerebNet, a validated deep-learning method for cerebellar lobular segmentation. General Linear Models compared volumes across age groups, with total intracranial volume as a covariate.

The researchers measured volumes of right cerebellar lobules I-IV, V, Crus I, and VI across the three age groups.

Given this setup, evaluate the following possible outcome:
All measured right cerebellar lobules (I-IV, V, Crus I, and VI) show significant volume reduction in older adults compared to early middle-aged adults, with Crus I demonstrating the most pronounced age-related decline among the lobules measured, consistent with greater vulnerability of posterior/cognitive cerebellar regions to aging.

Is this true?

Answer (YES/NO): NO